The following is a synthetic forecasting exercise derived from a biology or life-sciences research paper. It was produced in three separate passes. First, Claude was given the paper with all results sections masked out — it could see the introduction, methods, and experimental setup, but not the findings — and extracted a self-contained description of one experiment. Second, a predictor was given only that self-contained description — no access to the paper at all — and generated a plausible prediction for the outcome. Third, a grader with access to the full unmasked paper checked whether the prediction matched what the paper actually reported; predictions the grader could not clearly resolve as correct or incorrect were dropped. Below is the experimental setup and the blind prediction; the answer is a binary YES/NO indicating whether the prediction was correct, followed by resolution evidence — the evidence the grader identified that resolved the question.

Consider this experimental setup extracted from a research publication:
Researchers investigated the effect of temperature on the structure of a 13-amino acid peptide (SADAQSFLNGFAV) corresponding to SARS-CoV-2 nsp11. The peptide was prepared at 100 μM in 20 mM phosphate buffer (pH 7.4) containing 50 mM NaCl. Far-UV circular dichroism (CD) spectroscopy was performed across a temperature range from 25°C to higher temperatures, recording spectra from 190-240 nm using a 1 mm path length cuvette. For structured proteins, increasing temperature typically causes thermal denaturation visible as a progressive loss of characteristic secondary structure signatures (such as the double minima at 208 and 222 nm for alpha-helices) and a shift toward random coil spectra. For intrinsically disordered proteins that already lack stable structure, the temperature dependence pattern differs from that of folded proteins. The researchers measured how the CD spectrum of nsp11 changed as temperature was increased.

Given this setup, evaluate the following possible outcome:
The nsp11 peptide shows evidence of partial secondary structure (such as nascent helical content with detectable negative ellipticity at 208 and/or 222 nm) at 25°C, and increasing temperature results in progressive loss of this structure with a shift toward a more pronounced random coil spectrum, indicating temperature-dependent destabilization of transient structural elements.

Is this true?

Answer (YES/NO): NO